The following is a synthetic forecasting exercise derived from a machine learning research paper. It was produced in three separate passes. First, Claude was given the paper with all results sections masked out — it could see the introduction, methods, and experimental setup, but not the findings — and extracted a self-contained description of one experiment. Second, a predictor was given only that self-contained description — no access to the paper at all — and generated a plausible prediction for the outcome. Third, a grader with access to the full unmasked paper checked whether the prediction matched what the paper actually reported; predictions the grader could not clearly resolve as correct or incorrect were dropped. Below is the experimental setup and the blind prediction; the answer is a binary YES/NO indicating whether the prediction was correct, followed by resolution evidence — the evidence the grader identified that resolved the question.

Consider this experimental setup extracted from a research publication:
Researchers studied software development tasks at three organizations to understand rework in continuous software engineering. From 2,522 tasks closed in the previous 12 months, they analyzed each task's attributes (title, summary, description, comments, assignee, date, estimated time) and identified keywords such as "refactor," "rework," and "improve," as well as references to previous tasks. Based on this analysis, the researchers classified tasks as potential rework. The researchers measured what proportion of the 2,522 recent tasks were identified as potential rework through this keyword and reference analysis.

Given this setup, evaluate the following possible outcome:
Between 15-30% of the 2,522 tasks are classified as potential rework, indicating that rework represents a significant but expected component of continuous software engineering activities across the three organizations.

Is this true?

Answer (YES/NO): NO